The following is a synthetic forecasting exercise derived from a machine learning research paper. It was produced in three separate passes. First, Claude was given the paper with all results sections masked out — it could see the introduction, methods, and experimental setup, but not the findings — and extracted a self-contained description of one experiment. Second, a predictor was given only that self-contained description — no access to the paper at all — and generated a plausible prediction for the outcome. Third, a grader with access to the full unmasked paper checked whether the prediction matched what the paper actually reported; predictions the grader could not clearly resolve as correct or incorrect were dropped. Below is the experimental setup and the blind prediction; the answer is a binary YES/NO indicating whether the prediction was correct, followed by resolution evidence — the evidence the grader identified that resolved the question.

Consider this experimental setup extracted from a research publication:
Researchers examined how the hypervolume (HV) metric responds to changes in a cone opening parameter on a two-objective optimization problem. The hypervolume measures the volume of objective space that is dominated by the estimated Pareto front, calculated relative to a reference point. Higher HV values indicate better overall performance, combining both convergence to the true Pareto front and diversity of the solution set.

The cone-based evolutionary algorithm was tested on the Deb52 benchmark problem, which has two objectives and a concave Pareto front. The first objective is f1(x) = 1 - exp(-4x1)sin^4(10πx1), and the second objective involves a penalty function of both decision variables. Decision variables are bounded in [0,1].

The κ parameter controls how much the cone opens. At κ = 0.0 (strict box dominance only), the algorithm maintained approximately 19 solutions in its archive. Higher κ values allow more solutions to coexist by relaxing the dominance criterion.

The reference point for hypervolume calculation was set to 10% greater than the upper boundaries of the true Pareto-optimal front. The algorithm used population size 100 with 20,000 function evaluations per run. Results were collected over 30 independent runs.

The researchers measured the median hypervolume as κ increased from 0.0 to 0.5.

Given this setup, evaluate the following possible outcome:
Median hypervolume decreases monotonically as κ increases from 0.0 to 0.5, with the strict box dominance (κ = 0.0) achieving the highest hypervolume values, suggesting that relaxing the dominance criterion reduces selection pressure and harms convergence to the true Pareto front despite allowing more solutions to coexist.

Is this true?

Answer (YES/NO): NO